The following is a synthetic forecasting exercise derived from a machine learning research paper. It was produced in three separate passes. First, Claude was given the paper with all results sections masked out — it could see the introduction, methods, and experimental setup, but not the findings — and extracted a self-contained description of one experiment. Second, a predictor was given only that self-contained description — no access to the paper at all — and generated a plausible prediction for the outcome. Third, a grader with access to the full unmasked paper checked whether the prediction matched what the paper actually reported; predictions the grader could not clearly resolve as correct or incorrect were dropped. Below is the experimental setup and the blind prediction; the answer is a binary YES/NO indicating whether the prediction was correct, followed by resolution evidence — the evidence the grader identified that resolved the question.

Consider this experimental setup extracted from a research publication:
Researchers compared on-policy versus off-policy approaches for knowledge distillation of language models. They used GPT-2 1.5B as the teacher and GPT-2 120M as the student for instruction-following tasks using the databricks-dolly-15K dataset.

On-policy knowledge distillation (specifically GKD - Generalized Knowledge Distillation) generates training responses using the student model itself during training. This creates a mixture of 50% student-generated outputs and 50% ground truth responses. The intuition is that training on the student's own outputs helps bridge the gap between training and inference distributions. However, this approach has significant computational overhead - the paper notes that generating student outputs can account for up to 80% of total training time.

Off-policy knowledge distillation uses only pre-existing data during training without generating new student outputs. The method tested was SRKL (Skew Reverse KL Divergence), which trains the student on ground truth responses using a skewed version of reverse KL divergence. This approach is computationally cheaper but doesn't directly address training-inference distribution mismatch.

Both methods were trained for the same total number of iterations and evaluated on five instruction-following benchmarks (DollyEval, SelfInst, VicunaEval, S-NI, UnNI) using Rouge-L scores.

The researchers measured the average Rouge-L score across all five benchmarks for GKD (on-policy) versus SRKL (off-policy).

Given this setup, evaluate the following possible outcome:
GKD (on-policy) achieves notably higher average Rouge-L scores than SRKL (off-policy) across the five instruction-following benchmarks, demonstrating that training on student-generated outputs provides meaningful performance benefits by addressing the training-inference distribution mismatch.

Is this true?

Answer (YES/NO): NO